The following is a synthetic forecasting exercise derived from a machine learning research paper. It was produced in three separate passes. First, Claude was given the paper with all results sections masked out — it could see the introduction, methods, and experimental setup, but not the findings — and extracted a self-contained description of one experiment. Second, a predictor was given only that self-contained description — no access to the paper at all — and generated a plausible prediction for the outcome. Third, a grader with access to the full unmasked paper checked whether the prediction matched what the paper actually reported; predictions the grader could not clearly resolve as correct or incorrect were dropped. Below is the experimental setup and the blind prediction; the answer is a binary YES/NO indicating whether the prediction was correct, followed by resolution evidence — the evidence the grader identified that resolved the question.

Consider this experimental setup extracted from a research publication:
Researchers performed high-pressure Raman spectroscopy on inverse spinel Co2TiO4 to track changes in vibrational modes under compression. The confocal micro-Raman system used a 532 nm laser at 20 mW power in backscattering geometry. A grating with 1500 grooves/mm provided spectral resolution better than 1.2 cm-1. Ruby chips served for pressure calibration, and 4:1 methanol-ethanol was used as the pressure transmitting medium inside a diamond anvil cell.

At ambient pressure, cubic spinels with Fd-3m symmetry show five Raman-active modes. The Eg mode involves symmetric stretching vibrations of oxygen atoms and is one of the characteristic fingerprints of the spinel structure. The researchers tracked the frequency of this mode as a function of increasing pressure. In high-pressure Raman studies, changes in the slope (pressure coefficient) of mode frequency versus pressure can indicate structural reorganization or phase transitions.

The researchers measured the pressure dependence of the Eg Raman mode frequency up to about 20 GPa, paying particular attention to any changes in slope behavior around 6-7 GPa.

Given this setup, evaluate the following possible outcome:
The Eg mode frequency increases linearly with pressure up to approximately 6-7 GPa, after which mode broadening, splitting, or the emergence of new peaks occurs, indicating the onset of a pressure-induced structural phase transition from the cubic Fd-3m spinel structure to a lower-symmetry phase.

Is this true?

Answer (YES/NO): YES